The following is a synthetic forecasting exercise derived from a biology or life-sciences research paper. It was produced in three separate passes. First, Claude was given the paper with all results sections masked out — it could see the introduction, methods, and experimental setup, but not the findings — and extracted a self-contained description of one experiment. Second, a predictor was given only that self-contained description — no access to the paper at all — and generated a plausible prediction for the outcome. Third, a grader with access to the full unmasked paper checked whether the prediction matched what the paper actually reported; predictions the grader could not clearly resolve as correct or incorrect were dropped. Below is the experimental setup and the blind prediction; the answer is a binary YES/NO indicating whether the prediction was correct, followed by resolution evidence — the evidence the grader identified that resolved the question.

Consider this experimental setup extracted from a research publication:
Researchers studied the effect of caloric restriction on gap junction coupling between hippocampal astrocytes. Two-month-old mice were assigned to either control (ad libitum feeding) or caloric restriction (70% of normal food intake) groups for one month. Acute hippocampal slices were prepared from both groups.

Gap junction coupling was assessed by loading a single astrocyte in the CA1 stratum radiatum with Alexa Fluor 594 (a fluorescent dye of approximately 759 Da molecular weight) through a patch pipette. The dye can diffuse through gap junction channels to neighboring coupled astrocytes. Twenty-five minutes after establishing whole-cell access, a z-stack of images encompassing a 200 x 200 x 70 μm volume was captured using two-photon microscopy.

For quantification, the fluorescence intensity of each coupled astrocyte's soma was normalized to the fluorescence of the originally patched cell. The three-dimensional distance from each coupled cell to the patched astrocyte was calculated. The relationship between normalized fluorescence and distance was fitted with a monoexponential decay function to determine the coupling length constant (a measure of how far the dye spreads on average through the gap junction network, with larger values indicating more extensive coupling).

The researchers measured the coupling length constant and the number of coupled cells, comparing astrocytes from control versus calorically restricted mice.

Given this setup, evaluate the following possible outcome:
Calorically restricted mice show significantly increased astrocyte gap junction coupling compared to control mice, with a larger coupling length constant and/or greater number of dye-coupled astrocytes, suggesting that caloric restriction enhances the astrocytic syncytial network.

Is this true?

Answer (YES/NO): NO